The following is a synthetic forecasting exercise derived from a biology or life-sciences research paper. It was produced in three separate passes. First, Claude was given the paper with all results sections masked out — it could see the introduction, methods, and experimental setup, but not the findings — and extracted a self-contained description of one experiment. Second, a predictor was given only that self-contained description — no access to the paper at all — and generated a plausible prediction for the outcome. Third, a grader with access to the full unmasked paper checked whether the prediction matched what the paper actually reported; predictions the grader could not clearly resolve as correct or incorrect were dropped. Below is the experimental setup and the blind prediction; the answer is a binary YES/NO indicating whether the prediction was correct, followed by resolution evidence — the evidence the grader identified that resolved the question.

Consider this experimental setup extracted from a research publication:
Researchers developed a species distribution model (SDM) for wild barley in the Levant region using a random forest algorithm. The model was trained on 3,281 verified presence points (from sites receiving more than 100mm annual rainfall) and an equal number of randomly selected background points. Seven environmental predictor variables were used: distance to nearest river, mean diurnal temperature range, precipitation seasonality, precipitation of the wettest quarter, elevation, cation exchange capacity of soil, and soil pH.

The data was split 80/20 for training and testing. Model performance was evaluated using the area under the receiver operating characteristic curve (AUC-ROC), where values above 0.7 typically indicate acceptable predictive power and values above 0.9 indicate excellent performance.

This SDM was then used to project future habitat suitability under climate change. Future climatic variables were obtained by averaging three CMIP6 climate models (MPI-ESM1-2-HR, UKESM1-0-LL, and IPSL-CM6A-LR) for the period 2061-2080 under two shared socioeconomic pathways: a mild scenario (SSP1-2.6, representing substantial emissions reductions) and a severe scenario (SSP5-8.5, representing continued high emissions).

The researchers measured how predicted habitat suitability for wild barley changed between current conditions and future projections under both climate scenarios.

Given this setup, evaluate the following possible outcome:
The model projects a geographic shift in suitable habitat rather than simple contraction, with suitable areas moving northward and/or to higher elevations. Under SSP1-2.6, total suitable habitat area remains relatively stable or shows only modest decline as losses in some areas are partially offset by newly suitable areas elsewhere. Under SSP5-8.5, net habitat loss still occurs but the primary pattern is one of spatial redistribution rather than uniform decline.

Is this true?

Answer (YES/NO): YES